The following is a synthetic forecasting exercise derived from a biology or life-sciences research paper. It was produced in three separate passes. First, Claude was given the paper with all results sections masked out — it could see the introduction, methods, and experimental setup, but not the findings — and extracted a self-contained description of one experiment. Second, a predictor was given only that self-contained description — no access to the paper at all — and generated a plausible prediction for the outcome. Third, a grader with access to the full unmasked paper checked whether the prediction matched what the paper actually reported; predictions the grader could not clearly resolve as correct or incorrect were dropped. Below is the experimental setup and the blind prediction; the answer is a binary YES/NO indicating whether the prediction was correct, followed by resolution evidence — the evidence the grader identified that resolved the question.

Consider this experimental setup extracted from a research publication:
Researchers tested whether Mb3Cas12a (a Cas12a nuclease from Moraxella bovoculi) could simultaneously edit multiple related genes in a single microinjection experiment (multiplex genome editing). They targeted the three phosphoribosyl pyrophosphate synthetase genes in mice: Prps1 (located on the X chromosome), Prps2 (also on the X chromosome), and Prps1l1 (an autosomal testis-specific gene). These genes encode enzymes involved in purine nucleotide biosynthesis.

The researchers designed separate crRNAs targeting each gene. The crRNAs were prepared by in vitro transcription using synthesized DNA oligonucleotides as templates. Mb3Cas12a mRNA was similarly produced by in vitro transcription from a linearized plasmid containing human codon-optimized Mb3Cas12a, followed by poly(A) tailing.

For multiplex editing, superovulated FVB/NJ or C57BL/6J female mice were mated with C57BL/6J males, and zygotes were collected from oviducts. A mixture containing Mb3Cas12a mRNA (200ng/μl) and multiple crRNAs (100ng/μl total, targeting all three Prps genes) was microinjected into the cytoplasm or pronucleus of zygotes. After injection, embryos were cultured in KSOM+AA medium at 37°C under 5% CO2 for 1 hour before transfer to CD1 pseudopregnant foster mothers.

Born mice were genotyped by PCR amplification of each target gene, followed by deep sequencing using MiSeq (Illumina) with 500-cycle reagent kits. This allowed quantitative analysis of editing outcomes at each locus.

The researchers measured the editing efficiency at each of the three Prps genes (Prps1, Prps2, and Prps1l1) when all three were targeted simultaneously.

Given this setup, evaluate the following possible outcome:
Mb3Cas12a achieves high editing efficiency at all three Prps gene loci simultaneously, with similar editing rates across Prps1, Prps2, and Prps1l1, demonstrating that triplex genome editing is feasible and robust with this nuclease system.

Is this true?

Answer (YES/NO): NO